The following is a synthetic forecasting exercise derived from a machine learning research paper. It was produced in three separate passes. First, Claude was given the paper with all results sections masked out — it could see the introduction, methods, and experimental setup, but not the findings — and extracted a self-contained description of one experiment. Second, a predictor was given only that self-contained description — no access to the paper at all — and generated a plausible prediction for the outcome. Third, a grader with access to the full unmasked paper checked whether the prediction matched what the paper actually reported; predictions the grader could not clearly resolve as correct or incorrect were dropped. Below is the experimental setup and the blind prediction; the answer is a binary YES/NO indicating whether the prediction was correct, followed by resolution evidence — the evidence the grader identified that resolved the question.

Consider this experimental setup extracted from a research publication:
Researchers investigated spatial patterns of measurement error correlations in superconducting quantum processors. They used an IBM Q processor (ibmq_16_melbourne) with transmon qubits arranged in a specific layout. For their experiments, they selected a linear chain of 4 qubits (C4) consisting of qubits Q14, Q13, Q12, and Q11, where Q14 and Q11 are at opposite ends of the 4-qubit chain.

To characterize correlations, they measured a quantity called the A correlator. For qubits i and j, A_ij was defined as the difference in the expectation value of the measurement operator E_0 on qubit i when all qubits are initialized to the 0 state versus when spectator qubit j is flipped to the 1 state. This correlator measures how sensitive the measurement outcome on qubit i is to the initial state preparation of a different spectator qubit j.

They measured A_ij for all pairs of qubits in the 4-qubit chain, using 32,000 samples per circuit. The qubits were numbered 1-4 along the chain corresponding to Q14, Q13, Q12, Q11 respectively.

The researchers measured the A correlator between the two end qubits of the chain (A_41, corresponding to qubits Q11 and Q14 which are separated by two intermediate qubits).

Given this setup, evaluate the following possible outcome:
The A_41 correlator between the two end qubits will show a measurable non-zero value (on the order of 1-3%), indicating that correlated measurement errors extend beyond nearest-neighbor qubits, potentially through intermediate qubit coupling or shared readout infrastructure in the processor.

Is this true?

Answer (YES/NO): NO